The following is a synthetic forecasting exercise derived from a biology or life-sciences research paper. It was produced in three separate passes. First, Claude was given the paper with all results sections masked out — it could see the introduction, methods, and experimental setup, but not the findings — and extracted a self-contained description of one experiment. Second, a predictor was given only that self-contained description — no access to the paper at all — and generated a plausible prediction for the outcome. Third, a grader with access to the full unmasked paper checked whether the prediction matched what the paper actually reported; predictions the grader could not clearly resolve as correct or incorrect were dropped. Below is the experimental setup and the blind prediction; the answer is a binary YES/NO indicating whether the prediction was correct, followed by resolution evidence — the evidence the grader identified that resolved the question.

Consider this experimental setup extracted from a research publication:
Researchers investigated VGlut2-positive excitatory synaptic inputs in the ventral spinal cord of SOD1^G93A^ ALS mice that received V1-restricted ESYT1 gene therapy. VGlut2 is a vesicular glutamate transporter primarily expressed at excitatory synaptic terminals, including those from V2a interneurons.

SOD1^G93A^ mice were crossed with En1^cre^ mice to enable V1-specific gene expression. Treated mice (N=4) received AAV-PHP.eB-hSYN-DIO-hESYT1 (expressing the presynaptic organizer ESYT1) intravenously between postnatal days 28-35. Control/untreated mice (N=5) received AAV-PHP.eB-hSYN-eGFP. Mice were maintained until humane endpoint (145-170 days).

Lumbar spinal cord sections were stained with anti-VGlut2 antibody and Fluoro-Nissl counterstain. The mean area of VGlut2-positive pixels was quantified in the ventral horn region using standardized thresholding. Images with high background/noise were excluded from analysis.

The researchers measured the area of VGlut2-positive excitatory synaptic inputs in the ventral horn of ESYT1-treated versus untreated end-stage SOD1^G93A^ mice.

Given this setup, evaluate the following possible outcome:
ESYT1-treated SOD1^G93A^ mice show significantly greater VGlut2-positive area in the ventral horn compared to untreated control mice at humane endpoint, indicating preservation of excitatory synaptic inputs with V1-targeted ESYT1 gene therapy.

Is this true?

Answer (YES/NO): NO